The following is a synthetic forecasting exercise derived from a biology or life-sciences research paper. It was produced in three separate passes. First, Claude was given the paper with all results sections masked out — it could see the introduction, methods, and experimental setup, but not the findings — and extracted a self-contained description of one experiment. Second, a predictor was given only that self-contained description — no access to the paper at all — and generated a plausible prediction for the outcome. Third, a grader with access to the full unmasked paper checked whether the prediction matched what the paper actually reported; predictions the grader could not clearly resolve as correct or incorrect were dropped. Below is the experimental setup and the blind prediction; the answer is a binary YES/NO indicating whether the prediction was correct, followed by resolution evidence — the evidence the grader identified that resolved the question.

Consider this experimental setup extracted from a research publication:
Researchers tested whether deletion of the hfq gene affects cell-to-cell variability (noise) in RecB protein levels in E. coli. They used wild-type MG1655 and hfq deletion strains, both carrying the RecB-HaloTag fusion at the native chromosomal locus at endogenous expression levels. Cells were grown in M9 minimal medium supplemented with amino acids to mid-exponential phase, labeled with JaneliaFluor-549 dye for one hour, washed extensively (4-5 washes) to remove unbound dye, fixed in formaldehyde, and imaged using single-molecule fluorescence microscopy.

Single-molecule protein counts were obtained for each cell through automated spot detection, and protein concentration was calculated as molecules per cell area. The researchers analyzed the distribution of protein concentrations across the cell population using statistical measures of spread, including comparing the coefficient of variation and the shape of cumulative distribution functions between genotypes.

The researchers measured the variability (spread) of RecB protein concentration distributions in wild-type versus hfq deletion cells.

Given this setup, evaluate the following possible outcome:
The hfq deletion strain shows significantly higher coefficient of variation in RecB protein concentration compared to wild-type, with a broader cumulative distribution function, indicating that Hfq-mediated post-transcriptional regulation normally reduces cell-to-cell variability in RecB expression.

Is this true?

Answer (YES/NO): YES